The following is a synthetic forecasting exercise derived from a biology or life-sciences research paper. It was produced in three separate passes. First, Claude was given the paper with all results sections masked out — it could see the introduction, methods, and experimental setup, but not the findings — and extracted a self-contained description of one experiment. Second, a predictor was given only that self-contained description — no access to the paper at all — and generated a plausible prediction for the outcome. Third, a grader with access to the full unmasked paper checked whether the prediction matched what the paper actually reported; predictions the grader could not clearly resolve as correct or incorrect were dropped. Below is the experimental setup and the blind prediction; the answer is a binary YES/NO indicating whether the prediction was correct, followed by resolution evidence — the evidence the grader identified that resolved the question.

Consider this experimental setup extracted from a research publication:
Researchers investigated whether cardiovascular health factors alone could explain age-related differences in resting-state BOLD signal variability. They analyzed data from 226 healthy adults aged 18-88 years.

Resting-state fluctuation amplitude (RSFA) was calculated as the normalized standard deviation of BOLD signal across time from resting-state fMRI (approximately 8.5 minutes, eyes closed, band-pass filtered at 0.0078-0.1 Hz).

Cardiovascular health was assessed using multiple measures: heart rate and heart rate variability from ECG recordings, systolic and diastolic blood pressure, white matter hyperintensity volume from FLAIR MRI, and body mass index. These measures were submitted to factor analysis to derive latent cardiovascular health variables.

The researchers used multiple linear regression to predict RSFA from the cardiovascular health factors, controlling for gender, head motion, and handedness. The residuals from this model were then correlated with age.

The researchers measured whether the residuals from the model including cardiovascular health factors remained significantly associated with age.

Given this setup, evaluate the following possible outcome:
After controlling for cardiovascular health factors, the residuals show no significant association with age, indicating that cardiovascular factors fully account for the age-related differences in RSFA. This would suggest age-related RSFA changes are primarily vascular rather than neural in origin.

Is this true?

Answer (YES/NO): NO